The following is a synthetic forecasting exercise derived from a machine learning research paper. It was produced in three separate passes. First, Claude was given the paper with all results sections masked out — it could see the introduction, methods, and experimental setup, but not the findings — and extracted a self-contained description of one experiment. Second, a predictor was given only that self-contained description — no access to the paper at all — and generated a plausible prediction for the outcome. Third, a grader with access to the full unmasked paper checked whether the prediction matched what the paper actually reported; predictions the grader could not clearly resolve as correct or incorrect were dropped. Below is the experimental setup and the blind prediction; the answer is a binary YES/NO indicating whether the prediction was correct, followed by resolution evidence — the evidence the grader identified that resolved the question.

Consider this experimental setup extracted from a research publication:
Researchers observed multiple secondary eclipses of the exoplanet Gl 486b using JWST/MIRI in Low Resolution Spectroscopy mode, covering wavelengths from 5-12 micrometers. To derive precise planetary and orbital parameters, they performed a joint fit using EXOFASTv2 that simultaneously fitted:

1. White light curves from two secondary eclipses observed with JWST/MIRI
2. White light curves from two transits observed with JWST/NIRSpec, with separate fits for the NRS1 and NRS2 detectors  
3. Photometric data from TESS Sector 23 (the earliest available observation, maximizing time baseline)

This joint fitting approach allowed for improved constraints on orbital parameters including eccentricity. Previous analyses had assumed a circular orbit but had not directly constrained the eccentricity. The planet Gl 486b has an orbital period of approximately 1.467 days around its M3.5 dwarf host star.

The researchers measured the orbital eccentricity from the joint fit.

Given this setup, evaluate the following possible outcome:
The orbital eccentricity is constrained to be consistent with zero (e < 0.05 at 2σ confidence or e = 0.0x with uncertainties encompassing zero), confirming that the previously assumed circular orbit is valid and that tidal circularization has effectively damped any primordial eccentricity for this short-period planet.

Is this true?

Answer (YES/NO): YES